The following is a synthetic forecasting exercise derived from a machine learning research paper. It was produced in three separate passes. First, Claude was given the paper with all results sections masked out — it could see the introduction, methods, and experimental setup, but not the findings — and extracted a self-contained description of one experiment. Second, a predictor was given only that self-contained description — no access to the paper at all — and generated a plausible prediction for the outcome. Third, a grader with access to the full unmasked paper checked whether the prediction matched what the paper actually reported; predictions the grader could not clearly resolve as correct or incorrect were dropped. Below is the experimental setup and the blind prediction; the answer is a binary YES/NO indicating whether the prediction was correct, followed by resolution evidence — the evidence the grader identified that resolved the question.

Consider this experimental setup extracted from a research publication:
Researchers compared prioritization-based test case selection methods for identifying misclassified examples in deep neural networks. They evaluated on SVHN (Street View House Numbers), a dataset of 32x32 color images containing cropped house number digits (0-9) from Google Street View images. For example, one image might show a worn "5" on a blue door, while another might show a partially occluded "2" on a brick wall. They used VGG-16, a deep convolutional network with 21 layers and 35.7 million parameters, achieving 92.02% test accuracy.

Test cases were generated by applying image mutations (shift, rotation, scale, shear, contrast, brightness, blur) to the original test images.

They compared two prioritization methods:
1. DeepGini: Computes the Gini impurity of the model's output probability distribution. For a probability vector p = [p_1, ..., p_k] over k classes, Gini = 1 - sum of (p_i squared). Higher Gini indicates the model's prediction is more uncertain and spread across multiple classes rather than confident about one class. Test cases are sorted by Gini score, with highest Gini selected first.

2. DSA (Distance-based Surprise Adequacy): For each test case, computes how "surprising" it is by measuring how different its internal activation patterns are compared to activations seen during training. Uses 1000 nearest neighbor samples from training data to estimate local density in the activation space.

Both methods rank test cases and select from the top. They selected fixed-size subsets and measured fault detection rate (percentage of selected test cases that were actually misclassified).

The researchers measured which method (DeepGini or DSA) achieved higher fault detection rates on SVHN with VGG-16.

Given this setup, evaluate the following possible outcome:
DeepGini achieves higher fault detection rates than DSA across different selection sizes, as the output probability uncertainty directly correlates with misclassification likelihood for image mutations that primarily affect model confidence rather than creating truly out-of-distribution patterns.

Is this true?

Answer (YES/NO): YES